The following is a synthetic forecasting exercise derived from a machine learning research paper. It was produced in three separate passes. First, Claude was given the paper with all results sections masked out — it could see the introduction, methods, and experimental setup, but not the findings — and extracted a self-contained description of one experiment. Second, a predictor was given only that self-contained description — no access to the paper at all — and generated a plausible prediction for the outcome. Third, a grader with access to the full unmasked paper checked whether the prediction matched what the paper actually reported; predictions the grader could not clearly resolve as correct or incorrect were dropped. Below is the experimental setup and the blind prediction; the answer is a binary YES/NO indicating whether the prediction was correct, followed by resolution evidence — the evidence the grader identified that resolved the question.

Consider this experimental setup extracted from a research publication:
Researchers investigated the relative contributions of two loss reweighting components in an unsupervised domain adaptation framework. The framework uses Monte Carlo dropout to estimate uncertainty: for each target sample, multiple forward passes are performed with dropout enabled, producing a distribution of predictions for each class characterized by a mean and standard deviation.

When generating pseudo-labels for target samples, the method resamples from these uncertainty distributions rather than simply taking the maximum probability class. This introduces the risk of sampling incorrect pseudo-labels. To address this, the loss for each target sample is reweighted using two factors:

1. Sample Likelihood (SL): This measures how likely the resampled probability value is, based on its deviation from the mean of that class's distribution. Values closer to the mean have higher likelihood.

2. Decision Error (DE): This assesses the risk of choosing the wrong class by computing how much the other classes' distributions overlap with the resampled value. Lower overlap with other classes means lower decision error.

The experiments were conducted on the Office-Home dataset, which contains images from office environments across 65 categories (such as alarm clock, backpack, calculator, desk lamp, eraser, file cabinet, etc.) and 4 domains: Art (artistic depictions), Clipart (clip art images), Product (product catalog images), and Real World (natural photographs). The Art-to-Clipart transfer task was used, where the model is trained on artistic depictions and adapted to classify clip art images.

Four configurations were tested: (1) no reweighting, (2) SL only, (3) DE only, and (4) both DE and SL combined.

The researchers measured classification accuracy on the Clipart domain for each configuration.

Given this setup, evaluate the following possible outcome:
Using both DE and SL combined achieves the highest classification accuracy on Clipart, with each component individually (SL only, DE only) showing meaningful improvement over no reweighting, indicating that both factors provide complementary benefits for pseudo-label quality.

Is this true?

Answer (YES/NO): YES